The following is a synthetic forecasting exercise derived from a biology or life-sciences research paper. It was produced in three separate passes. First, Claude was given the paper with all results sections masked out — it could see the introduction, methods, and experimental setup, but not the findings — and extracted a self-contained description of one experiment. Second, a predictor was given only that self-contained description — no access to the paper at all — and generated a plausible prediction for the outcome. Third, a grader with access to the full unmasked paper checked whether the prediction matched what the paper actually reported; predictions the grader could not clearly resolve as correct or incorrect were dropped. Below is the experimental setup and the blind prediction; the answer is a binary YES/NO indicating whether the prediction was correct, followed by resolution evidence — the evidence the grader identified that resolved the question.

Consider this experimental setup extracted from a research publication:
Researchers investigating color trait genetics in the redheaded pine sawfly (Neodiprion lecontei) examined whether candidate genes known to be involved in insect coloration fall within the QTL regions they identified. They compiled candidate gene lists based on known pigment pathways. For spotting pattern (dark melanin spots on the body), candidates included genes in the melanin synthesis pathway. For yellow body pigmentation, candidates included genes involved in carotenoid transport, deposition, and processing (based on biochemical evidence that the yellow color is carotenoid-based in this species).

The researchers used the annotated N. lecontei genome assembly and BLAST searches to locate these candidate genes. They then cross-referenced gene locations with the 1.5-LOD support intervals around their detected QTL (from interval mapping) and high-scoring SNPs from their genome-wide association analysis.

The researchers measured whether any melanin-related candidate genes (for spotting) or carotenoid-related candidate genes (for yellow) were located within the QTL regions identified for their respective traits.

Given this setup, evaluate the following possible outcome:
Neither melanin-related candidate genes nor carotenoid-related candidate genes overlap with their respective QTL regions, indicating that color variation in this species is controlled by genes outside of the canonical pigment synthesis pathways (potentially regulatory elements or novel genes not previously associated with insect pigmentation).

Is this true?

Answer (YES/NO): NO